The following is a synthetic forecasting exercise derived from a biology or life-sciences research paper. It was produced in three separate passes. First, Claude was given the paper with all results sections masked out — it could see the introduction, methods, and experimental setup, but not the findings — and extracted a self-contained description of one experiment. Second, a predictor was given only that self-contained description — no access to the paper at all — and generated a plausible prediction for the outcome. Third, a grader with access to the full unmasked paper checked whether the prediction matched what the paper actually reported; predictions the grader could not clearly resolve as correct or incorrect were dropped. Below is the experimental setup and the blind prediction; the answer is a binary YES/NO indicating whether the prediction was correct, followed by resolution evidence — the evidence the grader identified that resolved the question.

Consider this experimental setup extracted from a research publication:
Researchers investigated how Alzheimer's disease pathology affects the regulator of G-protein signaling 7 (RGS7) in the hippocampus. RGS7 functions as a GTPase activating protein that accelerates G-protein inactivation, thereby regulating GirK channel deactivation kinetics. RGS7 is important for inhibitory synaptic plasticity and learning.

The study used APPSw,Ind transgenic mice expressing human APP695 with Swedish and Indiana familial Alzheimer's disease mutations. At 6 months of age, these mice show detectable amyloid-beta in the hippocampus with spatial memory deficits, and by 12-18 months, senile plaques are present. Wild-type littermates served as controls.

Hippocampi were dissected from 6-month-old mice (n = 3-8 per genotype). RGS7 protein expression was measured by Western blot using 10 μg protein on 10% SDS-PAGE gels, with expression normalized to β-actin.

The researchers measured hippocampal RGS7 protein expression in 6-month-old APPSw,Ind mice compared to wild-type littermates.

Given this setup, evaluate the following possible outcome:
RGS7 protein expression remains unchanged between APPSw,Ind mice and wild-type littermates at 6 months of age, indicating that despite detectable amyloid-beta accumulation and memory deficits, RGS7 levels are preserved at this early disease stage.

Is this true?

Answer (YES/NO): YES